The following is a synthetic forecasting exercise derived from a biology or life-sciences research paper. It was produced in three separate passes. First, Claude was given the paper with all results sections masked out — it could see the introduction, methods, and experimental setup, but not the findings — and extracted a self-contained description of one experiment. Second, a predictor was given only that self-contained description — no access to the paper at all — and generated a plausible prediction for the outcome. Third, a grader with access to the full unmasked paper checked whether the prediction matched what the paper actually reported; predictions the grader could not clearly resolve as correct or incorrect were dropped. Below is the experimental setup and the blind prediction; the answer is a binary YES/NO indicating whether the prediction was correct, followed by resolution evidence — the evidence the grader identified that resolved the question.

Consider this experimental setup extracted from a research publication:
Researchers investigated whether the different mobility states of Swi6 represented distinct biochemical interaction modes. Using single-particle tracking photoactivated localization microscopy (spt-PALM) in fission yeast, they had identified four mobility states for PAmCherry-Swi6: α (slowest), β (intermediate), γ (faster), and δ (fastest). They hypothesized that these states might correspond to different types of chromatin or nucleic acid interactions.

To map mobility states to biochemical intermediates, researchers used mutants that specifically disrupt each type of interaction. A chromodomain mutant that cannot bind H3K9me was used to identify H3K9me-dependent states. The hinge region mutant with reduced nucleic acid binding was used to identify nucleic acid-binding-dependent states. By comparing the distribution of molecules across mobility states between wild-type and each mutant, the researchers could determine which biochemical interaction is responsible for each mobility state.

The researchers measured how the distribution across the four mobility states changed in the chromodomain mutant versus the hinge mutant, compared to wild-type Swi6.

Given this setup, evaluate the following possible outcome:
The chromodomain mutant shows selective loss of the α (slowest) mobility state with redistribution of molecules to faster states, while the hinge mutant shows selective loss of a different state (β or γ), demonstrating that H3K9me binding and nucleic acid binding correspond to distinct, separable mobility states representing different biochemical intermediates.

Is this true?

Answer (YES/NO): YES